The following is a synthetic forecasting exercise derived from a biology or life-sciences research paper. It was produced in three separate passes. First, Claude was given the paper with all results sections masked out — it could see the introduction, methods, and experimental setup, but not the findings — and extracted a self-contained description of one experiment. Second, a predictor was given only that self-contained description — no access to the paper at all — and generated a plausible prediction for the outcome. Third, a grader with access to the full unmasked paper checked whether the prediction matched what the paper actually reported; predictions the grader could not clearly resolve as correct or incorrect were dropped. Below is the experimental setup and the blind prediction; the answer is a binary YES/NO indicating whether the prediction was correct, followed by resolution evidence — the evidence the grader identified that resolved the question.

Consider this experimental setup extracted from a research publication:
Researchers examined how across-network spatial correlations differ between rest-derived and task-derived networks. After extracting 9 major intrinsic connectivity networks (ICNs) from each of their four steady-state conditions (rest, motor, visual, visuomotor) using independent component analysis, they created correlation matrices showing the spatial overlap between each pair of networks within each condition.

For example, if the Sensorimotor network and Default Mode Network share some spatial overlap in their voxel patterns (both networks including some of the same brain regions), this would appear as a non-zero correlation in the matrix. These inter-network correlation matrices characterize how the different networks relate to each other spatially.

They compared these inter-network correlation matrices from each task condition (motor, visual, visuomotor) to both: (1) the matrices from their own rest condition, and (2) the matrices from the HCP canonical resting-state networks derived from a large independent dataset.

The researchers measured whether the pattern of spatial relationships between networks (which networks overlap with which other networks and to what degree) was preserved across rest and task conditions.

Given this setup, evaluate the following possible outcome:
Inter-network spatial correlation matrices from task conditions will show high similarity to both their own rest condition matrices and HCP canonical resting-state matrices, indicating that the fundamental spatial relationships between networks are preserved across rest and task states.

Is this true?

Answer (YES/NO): YES